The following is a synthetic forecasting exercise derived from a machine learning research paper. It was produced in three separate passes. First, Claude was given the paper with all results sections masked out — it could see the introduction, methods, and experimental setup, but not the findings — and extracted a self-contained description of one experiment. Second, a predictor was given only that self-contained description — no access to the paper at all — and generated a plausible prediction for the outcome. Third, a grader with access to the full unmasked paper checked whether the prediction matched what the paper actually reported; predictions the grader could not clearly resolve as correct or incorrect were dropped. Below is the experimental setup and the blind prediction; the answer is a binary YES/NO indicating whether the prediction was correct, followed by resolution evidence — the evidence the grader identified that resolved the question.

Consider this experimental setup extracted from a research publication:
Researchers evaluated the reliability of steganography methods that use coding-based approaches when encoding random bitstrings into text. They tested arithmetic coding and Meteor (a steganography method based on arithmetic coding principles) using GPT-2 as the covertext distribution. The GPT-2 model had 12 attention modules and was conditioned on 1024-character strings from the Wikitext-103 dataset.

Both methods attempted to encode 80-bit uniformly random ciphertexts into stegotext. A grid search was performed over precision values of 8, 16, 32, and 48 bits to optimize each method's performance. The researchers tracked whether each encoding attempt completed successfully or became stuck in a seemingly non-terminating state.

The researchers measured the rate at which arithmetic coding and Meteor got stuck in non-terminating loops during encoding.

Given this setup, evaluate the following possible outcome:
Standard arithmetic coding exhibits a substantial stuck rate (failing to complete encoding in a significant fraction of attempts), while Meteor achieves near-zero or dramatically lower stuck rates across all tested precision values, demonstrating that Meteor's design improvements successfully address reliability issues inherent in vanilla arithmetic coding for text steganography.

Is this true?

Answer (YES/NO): NO